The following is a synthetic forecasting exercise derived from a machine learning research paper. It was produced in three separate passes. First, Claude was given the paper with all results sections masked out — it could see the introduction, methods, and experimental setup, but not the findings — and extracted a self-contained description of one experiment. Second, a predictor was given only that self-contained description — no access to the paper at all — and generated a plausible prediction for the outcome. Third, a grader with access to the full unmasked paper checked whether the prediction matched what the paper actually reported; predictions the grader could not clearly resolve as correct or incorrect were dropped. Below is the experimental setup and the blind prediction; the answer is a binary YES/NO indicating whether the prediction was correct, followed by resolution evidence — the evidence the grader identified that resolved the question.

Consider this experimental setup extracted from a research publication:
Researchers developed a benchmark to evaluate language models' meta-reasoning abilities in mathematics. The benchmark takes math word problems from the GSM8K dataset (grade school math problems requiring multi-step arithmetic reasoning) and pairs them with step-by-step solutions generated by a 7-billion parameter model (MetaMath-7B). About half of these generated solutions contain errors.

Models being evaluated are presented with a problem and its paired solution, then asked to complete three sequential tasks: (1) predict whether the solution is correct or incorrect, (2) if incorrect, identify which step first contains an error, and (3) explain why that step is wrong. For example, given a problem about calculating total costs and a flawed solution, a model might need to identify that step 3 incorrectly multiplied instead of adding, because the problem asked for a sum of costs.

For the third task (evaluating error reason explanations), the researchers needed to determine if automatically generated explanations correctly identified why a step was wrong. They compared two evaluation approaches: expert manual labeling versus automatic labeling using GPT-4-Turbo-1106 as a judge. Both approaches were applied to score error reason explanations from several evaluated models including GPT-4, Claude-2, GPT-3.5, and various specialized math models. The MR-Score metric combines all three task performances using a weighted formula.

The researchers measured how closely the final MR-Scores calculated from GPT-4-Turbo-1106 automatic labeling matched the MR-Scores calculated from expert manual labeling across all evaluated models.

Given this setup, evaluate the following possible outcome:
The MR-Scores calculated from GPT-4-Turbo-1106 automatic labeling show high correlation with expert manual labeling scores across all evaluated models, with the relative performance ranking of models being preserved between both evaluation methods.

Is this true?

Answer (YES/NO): YES